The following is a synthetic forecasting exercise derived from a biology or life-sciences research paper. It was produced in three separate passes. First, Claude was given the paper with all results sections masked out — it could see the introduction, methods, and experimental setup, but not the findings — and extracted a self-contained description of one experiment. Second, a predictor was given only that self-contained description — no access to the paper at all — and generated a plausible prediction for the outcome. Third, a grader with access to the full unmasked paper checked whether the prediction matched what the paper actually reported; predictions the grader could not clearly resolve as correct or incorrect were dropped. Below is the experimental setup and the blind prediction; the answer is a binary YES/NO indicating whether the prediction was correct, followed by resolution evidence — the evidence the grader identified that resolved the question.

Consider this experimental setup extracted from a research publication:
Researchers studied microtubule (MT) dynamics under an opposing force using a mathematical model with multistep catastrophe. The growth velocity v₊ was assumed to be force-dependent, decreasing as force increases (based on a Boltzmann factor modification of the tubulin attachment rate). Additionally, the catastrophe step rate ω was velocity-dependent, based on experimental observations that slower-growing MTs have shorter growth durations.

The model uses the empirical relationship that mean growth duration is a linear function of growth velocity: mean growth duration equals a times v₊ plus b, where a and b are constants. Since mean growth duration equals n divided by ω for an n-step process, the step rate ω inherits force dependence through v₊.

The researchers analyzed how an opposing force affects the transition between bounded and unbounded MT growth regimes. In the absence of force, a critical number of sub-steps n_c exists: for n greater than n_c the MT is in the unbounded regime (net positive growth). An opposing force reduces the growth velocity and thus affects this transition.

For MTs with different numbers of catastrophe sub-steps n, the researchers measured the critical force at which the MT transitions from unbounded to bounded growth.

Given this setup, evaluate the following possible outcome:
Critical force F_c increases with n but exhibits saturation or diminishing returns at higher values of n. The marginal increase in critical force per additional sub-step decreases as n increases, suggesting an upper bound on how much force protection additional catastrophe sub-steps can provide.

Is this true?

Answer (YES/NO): YES